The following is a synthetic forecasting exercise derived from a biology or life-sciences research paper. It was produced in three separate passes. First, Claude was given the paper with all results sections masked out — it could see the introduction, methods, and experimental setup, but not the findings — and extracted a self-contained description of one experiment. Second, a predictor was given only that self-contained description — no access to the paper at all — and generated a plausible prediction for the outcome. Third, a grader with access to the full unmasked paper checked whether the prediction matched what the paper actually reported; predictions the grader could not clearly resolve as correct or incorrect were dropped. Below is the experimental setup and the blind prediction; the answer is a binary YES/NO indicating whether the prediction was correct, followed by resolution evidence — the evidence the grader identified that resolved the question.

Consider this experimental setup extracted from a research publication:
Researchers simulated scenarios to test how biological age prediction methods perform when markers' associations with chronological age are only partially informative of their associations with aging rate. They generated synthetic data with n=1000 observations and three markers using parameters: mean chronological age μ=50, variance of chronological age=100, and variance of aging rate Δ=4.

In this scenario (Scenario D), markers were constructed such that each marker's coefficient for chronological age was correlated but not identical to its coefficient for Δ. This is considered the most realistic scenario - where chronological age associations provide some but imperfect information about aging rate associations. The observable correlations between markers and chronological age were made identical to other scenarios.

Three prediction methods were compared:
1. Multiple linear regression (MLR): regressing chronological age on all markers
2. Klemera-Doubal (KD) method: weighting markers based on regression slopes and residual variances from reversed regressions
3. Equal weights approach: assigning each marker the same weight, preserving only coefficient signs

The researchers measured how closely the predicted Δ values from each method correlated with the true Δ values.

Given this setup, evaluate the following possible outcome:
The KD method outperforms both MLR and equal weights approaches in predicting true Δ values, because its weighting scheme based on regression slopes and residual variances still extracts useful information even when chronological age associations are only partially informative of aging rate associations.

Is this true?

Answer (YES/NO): YES